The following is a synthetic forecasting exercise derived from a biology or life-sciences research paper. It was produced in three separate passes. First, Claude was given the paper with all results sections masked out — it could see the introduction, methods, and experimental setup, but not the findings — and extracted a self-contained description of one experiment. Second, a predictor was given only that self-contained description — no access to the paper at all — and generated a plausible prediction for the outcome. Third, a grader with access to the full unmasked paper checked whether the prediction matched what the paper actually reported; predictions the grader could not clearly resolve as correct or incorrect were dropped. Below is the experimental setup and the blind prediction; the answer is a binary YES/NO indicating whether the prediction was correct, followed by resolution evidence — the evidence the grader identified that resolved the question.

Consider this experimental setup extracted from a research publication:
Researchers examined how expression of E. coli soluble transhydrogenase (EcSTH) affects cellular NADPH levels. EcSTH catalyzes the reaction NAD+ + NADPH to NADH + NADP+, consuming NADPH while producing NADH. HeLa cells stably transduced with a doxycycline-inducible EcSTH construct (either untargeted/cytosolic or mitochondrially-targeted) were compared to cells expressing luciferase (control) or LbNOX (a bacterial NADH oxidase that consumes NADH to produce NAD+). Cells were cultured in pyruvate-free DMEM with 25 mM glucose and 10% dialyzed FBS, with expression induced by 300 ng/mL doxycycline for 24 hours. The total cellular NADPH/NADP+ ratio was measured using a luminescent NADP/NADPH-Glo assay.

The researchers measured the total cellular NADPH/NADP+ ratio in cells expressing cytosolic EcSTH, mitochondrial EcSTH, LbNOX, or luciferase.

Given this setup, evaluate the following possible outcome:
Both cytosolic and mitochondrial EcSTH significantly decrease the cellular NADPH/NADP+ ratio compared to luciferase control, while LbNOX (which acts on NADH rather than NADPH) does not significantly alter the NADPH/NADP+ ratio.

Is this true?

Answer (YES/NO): YES